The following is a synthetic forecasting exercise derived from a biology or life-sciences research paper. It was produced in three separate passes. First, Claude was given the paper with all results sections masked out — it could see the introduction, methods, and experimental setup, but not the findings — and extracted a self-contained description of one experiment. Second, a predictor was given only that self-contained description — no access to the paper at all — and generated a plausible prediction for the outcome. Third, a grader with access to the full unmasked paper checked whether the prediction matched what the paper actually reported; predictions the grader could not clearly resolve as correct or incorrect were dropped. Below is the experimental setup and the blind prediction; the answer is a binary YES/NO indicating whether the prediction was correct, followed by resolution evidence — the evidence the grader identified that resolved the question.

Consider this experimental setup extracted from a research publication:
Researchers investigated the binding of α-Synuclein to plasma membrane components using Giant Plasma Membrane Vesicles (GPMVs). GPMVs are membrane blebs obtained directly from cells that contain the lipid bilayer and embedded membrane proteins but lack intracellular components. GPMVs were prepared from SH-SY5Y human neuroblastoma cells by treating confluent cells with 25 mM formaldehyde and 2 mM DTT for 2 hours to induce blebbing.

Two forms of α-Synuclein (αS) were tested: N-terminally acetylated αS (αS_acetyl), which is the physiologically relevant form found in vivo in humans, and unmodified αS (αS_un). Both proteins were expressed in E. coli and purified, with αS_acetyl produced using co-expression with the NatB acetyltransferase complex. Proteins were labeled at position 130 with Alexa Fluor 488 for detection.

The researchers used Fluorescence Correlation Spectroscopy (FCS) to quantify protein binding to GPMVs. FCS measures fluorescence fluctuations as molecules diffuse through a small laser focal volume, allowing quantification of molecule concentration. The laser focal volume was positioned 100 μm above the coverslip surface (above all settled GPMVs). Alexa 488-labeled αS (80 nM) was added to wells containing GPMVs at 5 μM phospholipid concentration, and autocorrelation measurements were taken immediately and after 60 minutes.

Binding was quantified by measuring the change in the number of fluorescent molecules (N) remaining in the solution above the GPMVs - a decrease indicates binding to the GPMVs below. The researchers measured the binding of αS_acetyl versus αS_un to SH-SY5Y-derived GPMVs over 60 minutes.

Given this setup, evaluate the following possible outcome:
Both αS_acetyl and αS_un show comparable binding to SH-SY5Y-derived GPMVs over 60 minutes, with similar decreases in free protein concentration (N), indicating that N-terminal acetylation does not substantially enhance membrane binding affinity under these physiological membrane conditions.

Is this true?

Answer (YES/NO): NO